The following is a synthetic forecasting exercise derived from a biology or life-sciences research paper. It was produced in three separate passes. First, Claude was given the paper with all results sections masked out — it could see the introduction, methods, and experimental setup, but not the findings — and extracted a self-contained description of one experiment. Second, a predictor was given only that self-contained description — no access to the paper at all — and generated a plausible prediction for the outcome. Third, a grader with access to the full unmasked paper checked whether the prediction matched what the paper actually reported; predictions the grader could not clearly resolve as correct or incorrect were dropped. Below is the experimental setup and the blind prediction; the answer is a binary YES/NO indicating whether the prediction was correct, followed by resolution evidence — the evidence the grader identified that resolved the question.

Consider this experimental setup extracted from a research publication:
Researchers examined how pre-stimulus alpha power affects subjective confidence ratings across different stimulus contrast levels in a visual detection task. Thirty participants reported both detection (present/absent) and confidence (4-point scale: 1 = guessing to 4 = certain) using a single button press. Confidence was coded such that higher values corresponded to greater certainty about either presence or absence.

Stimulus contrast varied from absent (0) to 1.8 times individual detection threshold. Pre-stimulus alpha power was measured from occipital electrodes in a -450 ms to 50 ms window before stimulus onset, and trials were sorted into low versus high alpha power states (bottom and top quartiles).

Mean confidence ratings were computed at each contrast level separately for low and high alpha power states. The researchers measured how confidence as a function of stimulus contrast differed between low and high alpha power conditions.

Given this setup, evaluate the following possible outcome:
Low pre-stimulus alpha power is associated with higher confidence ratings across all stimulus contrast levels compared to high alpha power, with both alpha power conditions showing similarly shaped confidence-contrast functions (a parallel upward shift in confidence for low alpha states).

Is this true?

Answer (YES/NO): NO